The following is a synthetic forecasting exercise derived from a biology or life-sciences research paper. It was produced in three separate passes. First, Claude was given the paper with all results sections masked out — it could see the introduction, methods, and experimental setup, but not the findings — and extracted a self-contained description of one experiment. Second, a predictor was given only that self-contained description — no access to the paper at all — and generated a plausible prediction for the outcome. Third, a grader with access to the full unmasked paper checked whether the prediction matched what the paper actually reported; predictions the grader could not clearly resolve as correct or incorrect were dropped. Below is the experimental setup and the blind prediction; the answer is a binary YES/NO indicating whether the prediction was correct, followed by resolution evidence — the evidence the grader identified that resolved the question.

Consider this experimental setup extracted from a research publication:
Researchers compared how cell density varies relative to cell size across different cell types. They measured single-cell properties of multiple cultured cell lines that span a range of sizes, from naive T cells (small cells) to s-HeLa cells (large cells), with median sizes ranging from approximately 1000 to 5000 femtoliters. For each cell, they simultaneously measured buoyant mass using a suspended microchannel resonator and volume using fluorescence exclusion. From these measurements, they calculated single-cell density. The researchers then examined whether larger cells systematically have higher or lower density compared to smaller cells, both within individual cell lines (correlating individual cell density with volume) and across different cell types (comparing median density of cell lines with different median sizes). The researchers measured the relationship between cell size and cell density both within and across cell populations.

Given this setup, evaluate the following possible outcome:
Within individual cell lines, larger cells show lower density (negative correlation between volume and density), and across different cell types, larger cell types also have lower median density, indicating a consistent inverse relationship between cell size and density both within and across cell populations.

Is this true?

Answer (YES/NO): NO